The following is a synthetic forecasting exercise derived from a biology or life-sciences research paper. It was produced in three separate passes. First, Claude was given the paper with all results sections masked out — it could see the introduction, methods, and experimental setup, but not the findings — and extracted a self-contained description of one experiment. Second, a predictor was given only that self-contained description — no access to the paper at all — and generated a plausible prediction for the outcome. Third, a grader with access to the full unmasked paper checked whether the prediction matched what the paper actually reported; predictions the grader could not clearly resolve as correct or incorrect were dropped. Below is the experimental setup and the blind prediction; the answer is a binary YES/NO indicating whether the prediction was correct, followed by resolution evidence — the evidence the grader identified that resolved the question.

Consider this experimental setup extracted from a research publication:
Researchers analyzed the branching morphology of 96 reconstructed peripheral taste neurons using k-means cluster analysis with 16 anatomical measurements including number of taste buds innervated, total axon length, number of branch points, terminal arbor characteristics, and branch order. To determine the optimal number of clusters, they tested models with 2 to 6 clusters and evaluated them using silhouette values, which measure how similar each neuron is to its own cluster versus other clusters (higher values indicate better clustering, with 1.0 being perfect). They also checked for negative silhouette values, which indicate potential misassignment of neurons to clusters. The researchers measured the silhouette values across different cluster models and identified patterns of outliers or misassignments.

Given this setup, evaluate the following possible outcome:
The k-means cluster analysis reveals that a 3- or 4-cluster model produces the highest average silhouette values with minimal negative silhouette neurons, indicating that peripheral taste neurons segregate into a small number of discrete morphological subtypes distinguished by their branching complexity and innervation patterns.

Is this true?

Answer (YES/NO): NO